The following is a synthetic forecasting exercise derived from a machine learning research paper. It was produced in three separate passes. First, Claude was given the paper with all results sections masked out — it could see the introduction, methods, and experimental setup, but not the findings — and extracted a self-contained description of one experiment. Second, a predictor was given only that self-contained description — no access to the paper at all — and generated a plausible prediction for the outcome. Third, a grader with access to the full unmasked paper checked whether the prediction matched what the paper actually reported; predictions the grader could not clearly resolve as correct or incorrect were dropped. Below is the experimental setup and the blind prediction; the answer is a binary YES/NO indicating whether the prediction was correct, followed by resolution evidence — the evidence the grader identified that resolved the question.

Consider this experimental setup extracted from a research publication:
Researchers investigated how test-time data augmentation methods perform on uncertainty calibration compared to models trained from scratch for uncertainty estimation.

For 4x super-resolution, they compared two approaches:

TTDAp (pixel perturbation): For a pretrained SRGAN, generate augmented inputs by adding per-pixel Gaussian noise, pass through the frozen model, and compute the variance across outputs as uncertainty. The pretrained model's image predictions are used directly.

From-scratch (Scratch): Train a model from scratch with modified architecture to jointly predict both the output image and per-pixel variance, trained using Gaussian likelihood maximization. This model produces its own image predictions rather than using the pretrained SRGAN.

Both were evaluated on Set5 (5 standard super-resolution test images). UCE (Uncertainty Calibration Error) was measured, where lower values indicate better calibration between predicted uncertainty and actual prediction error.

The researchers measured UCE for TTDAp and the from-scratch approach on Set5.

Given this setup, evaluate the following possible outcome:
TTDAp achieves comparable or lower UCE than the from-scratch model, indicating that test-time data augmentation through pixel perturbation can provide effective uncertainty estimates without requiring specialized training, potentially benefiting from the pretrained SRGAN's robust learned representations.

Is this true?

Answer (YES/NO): NO